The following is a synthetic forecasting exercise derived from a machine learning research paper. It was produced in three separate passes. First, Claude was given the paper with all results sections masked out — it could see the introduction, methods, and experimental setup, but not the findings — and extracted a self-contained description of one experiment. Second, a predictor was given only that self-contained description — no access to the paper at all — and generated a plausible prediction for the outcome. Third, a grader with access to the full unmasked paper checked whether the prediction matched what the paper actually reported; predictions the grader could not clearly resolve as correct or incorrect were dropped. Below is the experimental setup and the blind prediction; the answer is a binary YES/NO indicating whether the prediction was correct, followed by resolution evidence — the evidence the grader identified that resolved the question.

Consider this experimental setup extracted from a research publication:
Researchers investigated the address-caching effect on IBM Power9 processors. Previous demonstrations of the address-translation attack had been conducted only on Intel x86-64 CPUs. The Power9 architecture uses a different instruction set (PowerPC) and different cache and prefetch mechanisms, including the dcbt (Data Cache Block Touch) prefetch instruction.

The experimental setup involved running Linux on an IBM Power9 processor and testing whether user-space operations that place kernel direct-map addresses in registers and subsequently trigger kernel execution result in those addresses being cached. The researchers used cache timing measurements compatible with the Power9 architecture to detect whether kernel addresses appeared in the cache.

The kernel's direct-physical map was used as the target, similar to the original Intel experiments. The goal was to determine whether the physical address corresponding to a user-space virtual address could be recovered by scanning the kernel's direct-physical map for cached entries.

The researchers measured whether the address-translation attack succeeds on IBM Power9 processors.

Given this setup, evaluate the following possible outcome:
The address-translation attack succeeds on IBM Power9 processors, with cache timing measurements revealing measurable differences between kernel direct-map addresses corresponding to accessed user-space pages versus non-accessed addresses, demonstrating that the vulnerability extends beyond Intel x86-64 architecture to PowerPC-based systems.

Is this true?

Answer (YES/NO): YES